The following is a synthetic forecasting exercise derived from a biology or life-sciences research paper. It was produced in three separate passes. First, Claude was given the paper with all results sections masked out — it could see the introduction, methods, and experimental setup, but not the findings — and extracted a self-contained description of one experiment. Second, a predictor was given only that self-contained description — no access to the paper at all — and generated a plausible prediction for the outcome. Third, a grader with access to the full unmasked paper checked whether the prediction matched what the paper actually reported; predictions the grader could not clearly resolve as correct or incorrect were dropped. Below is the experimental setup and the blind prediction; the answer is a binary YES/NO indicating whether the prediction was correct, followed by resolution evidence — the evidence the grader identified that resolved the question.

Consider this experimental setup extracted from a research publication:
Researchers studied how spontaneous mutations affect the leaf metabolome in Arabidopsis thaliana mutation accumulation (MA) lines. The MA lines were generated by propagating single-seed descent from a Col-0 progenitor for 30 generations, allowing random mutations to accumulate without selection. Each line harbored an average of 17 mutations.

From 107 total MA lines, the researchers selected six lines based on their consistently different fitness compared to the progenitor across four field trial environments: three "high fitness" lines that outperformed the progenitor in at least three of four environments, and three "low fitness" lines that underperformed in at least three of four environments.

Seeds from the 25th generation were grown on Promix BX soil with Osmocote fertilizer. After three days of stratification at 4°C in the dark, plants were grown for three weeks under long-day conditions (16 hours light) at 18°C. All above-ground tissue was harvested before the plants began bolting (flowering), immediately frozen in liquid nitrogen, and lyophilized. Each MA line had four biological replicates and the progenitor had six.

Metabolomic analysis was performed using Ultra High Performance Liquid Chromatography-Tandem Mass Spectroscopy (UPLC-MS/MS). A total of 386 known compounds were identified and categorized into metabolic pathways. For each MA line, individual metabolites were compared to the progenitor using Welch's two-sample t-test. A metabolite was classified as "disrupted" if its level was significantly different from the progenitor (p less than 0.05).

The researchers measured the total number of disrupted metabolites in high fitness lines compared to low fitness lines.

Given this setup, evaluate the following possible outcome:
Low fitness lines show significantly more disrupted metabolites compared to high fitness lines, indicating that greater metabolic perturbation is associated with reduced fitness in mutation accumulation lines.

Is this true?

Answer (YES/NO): YES